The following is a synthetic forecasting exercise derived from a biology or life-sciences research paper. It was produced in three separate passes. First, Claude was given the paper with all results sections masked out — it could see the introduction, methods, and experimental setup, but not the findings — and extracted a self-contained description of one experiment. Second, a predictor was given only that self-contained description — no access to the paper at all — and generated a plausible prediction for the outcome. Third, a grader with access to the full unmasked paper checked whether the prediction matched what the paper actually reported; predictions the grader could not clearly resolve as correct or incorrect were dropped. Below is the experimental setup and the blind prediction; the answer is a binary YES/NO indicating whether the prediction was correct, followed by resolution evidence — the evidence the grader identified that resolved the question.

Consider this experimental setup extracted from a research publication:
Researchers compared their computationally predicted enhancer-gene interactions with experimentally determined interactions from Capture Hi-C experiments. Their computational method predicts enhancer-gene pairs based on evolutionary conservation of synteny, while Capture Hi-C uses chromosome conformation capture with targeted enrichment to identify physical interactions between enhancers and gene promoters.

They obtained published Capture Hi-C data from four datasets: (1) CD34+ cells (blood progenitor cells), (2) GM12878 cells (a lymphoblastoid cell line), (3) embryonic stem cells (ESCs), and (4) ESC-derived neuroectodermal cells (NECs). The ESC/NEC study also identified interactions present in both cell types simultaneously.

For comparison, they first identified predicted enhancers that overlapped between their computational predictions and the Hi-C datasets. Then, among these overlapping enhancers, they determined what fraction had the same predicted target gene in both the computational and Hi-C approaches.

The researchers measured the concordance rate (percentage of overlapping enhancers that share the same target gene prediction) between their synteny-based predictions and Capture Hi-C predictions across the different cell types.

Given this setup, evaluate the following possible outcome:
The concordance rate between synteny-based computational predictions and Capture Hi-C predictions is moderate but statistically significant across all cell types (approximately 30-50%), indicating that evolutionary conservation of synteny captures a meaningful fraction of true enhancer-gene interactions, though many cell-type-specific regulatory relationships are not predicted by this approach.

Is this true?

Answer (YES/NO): NO